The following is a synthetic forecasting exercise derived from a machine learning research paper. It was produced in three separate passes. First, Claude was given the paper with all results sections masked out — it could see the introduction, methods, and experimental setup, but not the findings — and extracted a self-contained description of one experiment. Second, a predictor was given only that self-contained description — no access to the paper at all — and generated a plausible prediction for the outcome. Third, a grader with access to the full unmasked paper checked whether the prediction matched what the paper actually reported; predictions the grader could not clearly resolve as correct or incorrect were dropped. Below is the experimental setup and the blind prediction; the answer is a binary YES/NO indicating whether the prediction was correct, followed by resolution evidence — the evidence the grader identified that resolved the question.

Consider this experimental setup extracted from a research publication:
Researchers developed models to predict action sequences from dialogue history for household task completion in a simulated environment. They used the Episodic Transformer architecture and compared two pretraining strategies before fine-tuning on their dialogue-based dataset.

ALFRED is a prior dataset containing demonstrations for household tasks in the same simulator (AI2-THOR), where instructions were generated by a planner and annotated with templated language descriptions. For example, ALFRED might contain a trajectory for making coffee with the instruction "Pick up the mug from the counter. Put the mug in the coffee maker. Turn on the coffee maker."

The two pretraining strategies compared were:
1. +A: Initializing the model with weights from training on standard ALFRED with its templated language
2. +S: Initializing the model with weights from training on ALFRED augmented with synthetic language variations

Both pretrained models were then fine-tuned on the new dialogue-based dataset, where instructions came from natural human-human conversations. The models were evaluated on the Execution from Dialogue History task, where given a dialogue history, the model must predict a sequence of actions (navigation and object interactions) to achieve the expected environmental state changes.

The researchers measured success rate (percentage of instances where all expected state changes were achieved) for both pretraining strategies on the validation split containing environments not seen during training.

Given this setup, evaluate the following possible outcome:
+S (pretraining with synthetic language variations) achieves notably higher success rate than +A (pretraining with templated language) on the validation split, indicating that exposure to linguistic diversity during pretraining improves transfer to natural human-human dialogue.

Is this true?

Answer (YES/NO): NO